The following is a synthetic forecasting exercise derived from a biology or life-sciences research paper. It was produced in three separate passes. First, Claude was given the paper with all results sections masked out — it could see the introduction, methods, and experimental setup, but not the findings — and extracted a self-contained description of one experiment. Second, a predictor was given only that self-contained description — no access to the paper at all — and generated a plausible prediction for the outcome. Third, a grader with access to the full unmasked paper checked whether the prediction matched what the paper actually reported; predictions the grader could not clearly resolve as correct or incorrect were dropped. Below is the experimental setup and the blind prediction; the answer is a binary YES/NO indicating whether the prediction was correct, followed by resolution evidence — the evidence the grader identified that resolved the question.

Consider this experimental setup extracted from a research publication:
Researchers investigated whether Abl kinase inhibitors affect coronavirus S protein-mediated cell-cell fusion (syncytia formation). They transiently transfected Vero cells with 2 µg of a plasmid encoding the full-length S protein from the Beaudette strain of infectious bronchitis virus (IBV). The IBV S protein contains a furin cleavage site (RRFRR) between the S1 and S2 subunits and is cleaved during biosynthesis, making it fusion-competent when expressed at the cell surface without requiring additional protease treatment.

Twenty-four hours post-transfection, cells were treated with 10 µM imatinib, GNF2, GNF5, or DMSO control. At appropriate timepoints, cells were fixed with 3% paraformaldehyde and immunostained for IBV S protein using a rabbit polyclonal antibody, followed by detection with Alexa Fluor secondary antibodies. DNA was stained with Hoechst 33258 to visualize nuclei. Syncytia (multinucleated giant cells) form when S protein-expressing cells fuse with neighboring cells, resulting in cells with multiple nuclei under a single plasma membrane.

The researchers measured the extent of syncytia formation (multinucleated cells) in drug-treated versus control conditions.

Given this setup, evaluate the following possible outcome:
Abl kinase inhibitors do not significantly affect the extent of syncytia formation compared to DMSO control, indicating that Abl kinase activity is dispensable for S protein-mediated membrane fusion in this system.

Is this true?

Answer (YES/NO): NO